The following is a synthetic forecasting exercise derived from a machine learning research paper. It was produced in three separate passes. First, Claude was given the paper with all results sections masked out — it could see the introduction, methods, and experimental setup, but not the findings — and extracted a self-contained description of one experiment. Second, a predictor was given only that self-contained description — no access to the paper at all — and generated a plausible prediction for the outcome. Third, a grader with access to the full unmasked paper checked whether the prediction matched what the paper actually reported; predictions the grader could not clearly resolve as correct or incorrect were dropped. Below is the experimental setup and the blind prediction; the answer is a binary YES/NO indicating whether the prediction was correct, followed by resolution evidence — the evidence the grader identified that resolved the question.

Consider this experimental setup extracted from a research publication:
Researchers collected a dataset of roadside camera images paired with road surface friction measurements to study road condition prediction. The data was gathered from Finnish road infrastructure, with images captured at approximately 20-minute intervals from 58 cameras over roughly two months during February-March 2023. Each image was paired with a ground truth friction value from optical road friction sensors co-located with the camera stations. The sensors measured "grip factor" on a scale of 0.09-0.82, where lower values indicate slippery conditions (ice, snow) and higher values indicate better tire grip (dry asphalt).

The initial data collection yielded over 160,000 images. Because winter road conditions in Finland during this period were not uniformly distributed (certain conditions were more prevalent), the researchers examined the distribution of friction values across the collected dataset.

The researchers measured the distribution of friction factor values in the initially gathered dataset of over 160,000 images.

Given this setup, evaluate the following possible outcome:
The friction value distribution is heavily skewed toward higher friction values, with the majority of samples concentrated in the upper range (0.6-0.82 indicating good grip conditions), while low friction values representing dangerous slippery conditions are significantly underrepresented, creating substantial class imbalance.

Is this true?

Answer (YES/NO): YES